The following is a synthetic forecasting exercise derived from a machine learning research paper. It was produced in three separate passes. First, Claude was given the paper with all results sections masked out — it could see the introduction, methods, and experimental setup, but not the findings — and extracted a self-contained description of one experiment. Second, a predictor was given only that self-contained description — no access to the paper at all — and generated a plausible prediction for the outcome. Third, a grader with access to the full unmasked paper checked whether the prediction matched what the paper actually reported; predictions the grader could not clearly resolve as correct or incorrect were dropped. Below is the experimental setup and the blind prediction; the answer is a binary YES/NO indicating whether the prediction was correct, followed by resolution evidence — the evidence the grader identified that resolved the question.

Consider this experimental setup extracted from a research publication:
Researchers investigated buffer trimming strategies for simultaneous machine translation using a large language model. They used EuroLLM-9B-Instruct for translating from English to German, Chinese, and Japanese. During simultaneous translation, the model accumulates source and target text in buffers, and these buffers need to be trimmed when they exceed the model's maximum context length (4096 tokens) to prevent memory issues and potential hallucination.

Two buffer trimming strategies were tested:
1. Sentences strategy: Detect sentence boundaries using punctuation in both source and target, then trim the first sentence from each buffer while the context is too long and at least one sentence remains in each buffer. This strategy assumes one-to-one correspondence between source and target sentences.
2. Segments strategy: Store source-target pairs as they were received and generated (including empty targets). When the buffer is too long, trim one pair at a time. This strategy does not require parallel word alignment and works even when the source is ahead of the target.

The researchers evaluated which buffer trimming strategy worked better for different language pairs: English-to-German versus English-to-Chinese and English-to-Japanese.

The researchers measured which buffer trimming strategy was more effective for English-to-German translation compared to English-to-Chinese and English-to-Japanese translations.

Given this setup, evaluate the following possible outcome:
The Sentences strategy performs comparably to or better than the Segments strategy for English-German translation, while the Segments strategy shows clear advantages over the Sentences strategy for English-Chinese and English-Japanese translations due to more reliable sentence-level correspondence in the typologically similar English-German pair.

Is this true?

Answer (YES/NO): NO